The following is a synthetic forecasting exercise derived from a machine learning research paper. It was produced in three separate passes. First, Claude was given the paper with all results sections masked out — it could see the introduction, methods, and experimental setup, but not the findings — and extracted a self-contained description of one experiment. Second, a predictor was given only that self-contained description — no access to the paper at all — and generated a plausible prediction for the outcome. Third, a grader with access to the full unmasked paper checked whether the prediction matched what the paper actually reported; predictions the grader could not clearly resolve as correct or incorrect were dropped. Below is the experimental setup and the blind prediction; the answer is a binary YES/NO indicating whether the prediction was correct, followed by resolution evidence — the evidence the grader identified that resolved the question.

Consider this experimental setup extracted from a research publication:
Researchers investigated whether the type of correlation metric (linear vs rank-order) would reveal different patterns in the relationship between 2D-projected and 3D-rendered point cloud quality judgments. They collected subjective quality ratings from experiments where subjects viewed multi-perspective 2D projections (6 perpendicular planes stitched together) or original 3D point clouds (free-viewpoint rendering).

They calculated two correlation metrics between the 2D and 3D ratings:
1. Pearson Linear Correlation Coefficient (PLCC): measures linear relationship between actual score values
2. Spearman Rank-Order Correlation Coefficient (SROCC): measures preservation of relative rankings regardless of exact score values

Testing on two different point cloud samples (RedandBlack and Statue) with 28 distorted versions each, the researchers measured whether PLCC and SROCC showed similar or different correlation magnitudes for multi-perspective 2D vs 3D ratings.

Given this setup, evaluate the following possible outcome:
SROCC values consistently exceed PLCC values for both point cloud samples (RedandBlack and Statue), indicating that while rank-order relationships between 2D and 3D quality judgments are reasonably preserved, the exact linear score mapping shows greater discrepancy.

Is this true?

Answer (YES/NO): NO